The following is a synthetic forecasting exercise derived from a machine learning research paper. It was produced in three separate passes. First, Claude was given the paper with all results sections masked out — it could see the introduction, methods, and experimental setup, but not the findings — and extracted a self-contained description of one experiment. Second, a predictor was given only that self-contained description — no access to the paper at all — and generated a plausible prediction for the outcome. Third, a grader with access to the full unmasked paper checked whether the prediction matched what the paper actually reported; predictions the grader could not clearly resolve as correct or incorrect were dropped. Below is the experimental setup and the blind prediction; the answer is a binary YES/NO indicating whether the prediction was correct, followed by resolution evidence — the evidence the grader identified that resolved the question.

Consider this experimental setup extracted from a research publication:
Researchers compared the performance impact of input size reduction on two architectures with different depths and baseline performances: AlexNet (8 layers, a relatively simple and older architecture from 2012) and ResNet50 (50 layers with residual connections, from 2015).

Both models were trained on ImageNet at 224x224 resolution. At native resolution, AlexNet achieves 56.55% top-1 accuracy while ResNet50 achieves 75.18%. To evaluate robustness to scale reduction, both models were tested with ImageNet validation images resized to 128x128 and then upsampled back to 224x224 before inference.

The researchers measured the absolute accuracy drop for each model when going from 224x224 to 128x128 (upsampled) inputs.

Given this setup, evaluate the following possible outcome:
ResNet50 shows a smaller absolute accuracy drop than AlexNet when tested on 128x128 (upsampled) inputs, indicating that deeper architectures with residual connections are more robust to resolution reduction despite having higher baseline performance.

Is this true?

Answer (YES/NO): NO